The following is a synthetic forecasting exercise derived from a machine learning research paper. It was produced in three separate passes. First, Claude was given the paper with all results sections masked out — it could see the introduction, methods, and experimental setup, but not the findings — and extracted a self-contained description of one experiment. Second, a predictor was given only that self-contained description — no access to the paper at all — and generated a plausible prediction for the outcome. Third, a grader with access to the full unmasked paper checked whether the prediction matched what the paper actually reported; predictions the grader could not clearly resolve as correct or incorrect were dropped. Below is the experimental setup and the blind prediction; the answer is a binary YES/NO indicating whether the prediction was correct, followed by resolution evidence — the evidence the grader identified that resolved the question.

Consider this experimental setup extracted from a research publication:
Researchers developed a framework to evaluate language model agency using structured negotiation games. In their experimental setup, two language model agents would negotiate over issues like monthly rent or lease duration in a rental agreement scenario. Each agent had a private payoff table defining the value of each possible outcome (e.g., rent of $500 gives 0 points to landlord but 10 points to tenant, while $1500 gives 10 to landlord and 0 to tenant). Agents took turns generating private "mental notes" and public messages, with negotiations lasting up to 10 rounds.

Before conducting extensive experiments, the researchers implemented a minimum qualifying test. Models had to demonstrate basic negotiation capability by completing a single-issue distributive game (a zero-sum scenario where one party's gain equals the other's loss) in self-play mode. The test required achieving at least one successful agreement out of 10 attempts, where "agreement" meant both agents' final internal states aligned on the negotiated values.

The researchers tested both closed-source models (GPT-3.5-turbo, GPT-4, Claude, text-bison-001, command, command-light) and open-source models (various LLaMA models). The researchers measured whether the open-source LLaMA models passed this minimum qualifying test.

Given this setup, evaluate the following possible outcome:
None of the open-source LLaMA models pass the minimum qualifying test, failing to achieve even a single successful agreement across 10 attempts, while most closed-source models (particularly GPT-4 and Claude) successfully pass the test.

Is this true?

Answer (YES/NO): YES